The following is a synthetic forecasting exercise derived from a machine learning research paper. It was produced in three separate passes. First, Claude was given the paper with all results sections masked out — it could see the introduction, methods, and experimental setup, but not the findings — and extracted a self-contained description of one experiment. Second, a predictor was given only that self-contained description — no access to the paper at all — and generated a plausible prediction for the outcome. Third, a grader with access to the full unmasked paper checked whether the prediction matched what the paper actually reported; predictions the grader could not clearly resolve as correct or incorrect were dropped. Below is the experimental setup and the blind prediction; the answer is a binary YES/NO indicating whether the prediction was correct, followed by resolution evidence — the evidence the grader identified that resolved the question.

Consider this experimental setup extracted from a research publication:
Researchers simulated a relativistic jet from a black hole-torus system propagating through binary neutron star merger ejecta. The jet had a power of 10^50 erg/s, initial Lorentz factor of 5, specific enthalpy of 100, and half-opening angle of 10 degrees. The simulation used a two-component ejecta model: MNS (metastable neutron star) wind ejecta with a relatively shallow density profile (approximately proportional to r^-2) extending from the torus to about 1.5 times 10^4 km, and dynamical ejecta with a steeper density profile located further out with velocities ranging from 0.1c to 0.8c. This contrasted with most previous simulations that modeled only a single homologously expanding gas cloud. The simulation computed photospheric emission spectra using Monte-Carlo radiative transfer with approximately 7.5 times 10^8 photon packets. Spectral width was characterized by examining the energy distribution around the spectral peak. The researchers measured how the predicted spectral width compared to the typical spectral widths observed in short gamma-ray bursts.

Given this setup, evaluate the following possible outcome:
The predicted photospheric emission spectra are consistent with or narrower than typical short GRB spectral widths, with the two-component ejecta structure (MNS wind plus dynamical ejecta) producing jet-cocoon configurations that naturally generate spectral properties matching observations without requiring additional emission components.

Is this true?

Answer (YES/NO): NO